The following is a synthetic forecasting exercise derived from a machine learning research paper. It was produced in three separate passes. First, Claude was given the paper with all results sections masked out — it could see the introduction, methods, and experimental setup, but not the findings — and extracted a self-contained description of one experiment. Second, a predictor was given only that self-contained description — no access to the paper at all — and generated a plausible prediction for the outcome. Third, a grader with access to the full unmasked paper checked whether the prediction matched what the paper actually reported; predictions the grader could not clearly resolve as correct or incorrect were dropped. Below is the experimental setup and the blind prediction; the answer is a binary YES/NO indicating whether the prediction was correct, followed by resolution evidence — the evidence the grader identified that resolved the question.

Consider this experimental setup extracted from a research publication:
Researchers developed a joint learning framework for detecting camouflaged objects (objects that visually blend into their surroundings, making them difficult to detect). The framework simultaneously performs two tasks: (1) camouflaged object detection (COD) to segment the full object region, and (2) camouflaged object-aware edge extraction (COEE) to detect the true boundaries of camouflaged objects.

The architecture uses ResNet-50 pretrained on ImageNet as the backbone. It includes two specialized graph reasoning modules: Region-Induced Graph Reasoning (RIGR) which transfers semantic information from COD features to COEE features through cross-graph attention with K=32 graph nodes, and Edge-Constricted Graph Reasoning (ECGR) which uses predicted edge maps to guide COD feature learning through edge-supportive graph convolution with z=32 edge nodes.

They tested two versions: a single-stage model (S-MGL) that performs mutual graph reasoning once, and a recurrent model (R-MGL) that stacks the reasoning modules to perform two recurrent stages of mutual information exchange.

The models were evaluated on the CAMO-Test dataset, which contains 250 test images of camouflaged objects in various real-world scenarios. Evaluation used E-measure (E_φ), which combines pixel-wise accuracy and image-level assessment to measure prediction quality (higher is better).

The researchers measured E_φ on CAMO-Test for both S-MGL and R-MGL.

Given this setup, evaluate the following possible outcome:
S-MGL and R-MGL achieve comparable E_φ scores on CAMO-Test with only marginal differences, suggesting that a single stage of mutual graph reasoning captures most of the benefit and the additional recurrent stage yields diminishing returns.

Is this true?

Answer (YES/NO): YES